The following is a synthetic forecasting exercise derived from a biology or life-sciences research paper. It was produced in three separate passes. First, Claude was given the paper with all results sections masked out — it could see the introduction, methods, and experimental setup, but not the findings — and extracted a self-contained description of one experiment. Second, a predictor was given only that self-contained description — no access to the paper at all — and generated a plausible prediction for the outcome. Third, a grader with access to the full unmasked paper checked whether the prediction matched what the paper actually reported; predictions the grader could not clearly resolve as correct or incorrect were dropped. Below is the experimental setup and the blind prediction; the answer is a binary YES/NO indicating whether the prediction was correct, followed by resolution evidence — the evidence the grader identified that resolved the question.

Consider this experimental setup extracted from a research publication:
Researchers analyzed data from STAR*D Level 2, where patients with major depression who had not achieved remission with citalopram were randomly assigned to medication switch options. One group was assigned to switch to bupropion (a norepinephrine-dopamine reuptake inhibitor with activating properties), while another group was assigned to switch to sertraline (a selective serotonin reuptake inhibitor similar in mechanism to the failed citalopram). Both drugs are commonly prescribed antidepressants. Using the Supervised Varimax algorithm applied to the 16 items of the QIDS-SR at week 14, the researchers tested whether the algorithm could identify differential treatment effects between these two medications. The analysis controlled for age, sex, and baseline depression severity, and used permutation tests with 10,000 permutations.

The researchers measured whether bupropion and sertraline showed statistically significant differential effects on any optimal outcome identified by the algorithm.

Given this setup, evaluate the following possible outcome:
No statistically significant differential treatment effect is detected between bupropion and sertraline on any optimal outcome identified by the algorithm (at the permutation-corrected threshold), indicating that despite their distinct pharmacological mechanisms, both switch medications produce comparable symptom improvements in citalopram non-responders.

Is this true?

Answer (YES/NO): YES